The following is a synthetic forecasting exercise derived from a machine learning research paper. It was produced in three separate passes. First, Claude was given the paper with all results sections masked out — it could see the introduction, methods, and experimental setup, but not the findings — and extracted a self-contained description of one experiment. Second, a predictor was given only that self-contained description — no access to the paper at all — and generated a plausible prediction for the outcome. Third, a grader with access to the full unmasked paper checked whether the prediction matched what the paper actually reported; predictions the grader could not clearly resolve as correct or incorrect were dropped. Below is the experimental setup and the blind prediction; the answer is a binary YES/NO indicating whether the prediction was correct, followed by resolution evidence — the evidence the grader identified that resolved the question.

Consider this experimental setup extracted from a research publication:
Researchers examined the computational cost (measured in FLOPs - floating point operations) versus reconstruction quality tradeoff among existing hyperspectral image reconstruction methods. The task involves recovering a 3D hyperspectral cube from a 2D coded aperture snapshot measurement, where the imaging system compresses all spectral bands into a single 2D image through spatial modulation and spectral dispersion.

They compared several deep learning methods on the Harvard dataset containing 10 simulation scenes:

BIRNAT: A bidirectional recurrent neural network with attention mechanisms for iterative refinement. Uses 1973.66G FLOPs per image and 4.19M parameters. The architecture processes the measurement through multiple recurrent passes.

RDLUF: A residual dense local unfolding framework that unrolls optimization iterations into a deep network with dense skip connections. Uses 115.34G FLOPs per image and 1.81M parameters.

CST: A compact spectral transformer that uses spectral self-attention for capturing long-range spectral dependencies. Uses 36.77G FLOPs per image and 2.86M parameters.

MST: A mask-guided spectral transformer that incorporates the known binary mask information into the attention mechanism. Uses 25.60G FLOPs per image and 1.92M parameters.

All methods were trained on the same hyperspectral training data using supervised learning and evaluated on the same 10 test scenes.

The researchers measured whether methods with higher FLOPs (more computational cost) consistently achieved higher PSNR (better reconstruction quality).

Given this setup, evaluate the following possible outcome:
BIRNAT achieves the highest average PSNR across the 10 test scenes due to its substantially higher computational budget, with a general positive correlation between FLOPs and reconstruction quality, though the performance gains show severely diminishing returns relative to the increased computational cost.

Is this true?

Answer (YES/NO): NO